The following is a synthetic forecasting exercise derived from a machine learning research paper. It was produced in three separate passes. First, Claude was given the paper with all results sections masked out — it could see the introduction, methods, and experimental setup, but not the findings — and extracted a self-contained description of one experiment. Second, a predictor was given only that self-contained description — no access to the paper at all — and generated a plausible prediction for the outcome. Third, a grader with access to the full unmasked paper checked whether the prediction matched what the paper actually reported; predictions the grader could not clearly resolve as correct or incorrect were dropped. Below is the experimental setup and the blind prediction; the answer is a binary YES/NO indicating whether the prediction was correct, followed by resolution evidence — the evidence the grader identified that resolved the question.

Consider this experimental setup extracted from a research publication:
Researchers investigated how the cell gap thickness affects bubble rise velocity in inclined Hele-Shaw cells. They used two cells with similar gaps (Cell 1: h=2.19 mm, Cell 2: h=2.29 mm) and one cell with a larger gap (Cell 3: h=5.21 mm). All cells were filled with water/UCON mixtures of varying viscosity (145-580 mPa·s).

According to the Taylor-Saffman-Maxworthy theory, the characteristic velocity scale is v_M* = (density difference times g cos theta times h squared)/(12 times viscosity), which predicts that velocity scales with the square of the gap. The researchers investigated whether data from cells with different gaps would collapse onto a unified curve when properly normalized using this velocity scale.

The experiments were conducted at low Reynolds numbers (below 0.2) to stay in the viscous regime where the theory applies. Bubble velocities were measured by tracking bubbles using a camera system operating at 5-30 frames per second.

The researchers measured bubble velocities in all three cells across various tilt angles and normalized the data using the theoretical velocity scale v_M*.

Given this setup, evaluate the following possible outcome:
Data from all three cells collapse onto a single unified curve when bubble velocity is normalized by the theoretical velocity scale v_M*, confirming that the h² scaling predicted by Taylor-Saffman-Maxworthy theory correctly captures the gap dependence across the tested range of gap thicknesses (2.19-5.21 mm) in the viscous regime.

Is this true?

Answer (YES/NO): NO